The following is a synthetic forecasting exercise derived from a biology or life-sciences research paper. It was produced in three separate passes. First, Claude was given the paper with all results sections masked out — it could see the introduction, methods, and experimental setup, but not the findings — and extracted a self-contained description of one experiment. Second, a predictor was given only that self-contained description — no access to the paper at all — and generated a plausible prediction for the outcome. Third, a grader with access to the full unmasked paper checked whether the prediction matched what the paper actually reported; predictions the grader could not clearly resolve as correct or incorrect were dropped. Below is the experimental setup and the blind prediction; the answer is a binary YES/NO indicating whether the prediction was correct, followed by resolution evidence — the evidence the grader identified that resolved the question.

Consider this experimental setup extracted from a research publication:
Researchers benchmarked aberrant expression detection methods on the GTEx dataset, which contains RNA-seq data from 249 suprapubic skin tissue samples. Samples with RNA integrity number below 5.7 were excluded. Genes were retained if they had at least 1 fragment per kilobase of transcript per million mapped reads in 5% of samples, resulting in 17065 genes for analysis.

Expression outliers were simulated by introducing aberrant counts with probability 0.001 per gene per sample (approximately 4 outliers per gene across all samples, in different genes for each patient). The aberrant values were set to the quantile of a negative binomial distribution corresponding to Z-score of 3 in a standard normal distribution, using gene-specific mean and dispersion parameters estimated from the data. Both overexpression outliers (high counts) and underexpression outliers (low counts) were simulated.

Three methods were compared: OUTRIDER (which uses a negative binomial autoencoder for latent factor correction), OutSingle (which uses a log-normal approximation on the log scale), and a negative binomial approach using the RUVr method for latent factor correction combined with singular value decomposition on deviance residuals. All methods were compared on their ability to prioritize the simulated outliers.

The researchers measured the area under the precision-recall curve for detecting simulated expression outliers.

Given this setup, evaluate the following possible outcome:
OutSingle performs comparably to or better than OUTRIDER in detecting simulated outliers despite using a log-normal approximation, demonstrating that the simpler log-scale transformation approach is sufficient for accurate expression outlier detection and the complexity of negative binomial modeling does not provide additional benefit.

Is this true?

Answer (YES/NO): YES